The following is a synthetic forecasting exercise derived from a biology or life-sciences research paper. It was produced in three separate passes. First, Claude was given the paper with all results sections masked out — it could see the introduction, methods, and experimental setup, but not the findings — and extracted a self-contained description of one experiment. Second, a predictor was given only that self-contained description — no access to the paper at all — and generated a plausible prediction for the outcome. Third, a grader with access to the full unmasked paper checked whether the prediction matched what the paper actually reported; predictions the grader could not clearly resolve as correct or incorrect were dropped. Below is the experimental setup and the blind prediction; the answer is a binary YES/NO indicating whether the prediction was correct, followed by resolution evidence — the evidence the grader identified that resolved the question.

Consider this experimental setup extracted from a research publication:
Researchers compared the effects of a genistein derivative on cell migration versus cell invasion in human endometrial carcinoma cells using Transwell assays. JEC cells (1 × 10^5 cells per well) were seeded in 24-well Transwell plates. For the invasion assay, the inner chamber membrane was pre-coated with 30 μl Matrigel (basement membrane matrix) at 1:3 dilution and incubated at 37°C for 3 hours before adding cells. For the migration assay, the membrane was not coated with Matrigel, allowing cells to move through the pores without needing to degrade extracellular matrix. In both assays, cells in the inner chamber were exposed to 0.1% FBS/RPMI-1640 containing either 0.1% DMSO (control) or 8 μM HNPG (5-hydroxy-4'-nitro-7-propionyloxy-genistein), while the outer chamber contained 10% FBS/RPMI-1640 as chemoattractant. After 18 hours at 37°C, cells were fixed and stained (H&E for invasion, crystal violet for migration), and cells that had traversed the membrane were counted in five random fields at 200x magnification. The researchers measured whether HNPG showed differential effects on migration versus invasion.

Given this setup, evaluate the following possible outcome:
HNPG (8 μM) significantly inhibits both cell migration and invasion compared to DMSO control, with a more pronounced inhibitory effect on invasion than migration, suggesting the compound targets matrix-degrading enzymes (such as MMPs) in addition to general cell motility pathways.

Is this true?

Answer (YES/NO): NO